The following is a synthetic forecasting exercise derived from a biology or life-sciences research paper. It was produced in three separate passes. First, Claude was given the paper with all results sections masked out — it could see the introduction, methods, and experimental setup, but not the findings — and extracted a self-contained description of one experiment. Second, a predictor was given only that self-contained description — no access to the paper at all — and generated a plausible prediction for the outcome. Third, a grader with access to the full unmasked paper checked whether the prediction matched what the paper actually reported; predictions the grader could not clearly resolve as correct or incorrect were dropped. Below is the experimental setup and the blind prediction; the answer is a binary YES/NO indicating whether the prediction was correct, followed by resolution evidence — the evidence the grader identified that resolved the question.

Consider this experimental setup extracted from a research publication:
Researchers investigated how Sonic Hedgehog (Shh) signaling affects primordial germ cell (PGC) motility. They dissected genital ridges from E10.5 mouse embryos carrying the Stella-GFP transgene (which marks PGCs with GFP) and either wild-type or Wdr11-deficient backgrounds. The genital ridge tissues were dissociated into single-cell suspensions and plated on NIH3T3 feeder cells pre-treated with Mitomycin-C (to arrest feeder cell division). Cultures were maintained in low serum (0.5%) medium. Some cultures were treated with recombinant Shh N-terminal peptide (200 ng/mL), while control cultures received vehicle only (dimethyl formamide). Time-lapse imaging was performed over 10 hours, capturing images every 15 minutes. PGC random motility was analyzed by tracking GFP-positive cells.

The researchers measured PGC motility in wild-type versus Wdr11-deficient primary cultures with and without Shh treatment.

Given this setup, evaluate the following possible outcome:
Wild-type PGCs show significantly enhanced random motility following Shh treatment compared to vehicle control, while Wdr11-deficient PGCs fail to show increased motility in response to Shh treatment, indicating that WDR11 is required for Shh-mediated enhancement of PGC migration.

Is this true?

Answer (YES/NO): NO